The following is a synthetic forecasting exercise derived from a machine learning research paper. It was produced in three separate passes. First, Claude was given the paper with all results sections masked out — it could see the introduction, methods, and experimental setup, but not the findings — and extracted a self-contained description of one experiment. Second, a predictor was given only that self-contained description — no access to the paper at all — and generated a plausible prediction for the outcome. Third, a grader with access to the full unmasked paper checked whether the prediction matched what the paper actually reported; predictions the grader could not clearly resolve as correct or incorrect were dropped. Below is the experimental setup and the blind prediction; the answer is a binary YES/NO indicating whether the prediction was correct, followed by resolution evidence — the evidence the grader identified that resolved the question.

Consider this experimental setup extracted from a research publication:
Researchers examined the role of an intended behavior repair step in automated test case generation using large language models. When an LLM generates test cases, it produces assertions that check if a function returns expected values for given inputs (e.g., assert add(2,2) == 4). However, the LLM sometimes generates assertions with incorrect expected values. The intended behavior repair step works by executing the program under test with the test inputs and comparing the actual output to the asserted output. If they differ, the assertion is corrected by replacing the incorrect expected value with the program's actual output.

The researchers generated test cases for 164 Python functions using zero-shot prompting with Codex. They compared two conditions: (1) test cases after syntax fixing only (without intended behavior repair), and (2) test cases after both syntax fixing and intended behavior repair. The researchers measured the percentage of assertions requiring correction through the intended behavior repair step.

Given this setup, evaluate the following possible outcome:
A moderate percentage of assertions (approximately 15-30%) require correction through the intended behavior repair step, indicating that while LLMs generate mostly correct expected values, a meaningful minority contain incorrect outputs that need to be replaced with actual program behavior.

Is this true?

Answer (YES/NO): NO